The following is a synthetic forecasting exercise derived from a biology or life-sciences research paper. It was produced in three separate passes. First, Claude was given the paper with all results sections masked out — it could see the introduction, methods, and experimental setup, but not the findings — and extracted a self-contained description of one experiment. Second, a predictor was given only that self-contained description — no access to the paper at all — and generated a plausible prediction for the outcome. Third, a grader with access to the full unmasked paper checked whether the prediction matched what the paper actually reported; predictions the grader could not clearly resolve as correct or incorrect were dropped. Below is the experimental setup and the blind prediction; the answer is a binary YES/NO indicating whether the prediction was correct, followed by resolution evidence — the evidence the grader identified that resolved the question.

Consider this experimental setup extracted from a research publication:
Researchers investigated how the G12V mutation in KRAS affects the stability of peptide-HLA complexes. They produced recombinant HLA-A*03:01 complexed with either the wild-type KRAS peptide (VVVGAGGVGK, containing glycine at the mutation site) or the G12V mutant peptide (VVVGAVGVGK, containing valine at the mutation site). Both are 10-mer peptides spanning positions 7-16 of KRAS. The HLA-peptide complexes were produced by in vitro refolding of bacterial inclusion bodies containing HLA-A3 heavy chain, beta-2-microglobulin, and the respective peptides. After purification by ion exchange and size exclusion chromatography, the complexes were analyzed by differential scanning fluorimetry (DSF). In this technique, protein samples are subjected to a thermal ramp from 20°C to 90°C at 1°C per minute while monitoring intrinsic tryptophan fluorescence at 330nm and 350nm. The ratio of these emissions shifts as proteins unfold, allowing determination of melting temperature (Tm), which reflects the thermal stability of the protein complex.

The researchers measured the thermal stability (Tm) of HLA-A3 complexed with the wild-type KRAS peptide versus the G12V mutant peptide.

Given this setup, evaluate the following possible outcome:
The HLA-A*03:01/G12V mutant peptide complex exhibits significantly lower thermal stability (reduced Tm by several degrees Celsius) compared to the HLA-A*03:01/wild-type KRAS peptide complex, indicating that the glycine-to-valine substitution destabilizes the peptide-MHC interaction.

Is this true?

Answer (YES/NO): NO